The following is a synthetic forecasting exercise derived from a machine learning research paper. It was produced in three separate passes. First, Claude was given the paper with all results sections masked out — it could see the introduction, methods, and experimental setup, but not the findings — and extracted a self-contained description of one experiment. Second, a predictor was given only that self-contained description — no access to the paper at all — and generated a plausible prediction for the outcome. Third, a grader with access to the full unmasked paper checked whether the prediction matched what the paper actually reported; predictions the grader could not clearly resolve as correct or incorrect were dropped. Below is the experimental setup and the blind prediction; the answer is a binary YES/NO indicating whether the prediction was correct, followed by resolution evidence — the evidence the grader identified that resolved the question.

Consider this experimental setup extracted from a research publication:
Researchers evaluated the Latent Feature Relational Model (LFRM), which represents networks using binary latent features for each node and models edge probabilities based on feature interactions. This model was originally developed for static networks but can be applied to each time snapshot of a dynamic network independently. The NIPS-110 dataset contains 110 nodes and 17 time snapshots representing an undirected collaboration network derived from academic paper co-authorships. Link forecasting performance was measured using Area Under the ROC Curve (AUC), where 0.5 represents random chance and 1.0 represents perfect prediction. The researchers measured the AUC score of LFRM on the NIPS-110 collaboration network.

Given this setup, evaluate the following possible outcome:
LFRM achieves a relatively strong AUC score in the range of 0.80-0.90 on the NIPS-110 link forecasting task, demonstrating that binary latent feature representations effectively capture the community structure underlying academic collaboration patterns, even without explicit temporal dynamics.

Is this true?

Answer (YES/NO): NO